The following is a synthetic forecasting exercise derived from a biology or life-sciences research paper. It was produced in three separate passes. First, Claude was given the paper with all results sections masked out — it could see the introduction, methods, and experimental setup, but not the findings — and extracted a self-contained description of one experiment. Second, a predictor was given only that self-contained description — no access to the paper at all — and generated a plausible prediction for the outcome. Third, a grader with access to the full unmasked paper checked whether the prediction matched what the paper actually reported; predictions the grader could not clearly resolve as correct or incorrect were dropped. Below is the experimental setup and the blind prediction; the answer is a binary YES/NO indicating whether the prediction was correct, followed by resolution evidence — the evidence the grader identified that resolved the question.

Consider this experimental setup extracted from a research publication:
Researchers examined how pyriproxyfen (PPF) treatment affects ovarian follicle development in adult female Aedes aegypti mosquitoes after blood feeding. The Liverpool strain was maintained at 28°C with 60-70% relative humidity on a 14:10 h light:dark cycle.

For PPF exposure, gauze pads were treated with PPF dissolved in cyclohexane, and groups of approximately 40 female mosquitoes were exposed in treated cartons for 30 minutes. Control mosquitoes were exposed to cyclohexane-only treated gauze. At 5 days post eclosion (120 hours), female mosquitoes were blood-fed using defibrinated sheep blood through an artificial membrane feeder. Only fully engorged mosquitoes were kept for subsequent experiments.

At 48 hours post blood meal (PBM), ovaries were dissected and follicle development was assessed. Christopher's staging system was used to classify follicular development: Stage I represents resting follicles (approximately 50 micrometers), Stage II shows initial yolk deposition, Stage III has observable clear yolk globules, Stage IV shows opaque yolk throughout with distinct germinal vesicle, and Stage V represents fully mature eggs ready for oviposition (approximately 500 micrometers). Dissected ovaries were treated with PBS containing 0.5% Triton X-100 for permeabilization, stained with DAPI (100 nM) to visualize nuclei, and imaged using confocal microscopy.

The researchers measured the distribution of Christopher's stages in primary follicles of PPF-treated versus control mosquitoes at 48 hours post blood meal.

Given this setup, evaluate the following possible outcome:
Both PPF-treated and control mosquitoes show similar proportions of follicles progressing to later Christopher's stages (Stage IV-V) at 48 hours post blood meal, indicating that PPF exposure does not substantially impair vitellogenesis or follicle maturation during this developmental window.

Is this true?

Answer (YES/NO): NO